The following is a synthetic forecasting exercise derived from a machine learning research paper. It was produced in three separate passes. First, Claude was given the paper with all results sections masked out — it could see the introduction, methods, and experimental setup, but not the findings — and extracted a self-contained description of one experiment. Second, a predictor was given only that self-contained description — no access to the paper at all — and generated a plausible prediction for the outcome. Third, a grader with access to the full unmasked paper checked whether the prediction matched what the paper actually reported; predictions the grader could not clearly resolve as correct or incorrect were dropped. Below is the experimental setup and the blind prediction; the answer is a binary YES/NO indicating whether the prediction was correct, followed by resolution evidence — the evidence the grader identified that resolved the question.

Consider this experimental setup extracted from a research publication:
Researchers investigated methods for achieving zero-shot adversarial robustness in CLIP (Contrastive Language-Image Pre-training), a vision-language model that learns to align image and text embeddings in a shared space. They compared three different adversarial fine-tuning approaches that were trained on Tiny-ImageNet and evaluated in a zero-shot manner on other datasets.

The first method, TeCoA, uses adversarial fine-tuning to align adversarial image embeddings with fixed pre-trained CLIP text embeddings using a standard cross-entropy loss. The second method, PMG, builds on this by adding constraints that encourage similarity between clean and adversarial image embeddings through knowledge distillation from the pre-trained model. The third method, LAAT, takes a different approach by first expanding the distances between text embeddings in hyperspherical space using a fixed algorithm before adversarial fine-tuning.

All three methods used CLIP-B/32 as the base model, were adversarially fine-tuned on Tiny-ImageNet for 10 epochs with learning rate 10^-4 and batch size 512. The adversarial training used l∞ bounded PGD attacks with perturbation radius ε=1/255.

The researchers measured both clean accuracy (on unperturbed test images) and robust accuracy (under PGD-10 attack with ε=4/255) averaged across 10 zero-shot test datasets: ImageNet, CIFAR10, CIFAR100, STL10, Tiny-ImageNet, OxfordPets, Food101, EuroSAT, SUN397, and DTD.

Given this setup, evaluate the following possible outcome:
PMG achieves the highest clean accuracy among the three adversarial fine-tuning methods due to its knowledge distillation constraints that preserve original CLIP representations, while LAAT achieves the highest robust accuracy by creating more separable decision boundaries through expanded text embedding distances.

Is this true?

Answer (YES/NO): YES